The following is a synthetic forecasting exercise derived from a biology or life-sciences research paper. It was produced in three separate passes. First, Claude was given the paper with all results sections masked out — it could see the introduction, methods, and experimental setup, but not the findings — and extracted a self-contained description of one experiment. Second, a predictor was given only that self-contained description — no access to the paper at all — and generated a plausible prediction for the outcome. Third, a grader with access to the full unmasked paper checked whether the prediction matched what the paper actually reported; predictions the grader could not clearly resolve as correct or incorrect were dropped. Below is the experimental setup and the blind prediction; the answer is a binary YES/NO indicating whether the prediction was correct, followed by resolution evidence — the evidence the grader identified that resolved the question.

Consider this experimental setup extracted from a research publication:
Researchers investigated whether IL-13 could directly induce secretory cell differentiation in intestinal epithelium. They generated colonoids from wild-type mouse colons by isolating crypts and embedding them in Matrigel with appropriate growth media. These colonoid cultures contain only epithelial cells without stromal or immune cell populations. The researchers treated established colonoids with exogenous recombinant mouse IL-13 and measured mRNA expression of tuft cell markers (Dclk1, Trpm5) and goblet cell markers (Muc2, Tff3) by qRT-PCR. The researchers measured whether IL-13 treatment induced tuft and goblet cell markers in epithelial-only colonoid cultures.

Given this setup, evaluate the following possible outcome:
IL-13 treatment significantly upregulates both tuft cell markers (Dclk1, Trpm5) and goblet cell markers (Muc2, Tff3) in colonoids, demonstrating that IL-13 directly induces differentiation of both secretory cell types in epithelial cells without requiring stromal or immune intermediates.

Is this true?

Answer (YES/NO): NO